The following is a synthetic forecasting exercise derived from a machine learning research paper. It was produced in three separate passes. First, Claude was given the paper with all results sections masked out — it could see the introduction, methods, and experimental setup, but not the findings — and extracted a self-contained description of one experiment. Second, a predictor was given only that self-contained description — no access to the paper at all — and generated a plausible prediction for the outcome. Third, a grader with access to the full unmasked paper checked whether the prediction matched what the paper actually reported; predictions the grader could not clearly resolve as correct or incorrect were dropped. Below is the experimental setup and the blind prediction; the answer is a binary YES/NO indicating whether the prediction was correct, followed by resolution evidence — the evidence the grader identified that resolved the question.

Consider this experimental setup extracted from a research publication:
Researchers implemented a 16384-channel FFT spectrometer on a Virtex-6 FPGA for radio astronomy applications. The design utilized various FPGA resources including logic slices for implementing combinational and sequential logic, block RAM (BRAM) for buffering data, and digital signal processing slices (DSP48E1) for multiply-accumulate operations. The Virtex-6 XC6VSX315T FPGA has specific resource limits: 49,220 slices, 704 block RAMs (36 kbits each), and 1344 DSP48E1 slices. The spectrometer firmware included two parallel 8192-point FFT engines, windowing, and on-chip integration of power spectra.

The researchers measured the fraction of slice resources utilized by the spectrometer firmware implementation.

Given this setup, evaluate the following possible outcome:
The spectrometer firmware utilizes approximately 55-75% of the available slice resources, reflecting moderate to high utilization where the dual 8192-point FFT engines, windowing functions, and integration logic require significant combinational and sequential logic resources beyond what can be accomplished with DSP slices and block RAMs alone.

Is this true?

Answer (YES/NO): NO